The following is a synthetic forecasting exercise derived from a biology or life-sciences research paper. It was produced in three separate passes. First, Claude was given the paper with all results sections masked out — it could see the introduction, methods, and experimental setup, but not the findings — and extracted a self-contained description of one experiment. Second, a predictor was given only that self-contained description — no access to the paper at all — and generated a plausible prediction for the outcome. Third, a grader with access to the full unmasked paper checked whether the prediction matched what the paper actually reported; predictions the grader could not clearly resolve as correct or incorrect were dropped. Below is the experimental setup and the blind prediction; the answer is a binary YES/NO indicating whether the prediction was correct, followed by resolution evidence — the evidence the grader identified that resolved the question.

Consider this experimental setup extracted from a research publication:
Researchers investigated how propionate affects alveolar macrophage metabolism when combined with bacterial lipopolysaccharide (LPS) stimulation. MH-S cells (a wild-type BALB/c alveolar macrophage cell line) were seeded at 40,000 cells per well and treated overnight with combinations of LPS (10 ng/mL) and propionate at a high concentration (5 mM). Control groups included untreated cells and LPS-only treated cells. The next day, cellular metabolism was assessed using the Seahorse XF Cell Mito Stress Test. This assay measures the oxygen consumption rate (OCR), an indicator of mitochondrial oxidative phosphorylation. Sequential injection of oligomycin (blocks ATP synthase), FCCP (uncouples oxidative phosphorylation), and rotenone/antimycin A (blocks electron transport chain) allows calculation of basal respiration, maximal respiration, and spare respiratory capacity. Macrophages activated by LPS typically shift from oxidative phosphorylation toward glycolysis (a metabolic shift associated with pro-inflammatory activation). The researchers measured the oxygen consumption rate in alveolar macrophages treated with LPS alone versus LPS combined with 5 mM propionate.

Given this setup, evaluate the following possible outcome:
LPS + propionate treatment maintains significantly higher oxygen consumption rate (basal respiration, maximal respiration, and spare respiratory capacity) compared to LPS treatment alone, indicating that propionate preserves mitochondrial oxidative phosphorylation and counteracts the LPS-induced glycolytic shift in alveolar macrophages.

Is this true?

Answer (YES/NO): YES